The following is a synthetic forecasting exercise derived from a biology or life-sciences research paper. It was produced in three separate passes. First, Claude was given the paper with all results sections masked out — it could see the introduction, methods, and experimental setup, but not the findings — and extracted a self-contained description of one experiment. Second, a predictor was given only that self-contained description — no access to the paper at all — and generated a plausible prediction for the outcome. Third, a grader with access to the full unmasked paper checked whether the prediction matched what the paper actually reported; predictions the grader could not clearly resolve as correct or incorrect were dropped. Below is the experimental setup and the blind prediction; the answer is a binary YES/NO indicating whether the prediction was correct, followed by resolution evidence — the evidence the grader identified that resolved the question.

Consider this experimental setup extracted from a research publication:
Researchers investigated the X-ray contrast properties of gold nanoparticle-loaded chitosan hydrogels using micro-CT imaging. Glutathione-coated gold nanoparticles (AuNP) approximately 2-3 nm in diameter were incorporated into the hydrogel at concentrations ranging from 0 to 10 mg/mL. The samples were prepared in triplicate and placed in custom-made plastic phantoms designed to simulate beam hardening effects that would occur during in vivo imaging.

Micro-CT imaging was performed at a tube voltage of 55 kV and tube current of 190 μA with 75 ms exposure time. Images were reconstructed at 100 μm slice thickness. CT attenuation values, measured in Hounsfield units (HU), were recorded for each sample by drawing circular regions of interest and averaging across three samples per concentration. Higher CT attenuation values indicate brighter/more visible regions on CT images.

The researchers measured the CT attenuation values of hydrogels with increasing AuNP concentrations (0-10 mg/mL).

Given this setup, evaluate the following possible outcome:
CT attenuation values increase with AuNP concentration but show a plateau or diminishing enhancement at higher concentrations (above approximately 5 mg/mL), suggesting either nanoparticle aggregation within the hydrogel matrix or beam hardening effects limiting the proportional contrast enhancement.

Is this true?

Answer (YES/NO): NO